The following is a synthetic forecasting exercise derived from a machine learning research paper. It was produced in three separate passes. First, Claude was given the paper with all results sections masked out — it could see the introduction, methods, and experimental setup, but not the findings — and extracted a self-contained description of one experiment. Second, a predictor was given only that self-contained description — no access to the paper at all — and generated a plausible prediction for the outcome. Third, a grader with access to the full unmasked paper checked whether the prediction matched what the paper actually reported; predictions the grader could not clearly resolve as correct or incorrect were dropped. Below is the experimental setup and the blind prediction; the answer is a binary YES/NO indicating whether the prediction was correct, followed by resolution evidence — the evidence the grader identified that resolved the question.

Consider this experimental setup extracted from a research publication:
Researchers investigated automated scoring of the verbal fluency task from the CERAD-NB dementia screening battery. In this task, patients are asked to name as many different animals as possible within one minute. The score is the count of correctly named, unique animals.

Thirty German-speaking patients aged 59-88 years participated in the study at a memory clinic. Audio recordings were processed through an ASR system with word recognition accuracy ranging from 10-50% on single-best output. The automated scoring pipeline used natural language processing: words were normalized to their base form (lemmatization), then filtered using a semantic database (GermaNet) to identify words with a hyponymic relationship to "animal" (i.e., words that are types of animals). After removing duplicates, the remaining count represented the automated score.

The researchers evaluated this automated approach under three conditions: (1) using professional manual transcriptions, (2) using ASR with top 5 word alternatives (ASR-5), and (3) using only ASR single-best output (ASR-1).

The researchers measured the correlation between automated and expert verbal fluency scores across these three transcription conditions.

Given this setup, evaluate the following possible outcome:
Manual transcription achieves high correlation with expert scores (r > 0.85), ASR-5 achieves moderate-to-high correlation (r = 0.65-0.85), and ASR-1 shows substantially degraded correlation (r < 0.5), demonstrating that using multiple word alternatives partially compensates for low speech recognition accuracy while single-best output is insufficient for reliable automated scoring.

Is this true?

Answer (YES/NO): NO